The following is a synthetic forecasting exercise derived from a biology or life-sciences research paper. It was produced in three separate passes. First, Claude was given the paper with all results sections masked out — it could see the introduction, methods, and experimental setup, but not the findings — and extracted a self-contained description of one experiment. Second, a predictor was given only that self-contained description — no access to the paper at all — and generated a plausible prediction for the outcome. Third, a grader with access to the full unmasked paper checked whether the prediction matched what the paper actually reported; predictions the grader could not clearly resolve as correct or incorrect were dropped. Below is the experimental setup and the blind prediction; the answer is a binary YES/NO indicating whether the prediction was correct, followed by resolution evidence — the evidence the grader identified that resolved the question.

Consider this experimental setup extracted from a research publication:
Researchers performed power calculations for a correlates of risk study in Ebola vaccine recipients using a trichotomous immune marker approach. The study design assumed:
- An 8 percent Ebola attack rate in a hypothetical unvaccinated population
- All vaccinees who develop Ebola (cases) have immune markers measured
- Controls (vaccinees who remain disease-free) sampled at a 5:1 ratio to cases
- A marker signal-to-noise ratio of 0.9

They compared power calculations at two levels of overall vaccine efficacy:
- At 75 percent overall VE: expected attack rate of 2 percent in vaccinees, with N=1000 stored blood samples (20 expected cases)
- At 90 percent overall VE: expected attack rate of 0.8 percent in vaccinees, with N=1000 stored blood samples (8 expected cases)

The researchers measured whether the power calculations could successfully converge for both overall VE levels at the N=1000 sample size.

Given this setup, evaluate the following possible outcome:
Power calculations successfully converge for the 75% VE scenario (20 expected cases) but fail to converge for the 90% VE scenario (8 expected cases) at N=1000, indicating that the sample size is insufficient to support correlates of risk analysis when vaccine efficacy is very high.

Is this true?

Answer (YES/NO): YES